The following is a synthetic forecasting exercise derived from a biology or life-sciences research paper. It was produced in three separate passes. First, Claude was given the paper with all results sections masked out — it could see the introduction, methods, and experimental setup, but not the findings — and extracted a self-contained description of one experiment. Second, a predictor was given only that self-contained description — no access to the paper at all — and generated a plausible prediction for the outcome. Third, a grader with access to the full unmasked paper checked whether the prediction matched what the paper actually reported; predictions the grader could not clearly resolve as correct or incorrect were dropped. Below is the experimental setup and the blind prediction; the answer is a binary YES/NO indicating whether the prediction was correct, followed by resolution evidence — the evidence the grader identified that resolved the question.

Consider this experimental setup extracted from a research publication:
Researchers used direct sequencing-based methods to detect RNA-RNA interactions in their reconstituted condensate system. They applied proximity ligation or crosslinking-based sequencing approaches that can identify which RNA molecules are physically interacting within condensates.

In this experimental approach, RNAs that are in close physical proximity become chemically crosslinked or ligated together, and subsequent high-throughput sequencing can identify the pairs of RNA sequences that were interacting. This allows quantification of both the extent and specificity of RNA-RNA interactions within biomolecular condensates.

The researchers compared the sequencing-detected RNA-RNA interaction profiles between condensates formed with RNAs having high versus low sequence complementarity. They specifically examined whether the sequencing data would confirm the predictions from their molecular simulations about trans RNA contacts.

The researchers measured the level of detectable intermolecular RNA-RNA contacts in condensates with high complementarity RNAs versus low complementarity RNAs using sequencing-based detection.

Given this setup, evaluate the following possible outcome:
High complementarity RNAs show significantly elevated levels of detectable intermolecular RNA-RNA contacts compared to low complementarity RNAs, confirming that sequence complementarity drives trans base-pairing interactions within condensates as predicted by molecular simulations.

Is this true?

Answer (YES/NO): YES